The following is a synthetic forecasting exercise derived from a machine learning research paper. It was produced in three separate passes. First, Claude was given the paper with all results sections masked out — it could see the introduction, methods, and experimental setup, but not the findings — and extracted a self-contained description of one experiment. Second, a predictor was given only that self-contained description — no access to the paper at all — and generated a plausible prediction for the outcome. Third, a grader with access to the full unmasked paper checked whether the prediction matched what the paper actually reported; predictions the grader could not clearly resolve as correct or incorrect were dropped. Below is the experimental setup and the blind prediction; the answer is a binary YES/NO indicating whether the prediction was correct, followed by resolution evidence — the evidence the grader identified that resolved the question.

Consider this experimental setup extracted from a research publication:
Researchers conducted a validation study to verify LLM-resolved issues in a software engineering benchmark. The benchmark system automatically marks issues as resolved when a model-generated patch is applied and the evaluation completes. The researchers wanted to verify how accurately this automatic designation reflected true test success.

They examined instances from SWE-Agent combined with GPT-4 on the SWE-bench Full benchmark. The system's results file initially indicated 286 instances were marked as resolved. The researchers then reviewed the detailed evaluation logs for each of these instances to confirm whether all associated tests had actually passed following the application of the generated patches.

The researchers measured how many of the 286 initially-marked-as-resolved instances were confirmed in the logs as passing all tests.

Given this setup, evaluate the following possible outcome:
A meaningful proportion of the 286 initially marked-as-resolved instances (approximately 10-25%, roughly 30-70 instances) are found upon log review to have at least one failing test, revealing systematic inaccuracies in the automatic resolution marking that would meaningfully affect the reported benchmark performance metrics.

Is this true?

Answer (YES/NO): YES